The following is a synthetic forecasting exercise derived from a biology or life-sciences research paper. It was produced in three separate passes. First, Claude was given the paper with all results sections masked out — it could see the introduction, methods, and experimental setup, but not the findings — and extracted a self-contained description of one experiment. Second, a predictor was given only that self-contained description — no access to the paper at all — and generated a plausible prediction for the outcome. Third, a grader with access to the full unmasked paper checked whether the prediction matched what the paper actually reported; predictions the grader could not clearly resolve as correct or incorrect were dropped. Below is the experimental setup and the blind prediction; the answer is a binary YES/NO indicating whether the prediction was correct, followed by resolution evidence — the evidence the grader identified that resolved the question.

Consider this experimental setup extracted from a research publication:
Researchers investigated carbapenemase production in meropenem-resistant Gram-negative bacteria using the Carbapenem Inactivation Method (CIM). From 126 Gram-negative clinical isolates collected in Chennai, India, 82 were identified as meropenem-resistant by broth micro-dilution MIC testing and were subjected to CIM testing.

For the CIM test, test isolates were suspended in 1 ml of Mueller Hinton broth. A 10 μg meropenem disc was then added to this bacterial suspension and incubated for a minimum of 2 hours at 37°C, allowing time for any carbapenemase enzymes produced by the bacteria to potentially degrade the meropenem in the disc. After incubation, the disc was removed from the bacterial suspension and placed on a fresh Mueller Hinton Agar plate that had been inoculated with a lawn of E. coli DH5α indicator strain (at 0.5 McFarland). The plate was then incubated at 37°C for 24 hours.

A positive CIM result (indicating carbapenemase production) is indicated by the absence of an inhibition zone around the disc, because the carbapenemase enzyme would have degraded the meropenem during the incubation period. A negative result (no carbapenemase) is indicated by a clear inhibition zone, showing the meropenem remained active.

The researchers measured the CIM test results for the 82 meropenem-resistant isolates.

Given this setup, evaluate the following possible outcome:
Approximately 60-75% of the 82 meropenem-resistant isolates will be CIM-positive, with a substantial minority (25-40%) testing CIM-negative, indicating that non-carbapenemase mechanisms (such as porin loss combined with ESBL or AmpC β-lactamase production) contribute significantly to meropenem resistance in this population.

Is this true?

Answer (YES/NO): NO